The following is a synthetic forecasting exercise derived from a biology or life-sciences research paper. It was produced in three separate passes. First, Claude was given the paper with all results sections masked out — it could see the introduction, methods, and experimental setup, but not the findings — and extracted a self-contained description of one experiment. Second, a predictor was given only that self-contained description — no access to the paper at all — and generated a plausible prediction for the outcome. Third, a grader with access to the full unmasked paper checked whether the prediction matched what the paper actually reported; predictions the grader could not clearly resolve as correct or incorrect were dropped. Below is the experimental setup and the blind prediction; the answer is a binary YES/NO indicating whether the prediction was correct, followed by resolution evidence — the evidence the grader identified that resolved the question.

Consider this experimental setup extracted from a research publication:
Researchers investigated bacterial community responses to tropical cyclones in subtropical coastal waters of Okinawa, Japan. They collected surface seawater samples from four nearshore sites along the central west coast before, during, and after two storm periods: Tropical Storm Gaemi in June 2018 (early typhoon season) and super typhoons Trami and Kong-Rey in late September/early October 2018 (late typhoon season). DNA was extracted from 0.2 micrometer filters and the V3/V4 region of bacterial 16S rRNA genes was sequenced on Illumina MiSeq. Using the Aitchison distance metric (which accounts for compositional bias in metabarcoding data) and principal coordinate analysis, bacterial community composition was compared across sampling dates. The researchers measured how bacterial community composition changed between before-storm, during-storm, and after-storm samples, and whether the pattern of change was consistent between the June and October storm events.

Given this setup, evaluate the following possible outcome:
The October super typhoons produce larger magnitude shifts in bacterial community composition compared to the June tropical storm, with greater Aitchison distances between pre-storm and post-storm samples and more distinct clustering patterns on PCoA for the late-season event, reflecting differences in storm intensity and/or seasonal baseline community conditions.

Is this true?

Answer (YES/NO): NO